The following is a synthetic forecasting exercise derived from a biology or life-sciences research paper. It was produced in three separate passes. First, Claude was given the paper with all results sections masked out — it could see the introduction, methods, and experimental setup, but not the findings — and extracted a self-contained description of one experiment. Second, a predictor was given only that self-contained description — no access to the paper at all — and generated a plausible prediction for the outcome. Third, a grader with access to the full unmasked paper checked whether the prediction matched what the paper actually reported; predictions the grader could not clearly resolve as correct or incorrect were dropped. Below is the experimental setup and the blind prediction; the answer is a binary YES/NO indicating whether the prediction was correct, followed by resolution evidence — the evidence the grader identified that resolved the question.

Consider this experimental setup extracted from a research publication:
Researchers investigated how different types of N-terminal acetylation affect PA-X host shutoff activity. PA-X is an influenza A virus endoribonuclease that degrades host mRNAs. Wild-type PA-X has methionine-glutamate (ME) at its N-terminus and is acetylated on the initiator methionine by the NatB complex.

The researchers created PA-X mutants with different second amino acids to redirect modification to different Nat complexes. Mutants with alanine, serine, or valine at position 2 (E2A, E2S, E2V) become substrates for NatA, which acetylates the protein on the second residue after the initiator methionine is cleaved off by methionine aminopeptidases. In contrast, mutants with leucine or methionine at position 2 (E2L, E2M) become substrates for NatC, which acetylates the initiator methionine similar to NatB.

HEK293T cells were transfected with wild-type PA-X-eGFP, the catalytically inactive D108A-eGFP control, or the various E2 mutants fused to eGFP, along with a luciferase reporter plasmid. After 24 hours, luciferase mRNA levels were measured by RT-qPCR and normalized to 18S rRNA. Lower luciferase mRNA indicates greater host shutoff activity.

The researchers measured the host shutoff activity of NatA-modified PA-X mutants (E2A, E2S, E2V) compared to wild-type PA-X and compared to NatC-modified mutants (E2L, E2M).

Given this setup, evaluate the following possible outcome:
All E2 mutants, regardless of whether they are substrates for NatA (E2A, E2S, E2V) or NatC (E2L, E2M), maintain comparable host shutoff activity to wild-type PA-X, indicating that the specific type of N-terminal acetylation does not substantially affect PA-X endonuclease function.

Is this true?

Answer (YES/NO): NO